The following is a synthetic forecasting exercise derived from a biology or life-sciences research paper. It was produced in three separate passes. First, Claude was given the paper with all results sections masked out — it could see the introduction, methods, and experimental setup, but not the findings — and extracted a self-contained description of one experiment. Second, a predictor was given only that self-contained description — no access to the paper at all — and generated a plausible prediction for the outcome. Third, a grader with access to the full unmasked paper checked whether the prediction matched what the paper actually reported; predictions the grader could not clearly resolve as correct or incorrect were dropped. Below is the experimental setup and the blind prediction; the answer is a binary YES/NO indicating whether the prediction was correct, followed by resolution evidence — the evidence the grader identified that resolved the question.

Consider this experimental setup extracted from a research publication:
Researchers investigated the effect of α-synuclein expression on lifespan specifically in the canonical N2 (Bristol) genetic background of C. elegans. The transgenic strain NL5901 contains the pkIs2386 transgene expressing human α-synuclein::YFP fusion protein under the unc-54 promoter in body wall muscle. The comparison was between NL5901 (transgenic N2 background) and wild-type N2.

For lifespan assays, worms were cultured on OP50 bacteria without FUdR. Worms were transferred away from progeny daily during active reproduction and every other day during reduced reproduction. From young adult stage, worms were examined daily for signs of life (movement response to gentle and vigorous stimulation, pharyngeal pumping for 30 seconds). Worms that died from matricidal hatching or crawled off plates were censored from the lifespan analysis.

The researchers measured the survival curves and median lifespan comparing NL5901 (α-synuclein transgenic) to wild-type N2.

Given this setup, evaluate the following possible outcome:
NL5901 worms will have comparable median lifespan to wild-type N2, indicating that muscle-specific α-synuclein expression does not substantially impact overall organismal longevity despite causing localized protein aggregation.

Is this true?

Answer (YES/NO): YES